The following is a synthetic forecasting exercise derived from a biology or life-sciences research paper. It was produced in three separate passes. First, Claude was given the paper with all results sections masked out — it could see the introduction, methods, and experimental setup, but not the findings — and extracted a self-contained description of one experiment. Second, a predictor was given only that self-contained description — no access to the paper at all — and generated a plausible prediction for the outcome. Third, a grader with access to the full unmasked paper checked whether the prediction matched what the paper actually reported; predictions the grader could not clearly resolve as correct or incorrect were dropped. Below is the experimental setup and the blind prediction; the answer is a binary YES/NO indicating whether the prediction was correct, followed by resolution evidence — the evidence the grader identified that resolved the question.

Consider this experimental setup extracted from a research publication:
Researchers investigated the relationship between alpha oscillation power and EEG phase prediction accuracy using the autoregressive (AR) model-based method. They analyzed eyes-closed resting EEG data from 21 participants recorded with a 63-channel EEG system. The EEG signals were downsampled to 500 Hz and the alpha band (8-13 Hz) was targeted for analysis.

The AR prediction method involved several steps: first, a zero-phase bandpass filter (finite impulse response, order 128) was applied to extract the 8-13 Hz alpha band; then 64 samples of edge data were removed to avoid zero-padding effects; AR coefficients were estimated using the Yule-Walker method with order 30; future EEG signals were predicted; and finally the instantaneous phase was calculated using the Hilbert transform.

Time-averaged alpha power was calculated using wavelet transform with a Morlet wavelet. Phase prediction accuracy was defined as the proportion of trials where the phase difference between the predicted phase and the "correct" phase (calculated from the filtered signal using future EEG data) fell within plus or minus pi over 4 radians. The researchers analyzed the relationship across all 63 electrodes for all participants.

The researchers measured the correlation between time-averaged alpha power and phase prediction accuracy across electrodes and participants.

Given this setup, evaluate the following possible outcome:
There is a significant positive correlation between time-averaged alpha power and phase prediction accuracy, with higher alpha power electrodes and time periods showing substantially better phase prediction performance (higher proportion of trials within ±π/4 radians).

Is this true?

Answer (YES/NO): YES